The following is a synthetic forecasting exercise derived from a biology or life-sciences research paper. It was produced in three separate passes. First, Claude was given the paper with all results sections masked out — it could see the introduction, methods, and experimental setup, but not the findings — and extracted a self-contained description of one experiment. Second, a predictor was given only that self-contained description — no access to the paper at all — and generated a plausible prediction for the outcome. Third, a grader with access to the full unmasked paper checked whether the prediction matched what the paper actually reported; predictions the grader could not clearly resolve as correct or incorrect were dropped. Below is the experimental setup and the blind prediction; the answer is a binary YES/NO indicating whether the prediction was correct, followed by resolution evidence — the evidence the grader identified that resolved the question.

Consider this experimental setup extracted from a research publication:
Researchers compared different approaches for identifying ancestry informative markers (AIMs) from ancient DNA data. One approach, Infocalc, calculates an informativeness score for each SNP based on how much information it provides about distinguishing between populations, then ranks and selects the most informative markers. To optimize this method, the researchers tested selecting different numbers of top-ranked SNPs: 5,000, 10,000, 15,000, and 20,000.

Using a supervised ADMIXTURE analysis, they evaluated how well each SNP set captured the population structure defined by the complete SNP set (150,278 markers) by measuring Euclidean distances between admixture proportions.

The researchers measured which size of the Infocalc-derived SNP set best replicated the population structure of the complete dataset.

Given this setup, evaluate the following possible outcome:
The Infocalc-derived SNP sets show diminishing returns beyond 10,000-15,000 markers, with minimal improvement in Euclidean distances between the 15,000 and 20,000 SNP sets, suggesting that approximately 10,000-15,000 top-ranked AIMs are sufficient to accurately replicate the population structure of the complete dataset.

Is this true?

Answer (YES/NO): NO